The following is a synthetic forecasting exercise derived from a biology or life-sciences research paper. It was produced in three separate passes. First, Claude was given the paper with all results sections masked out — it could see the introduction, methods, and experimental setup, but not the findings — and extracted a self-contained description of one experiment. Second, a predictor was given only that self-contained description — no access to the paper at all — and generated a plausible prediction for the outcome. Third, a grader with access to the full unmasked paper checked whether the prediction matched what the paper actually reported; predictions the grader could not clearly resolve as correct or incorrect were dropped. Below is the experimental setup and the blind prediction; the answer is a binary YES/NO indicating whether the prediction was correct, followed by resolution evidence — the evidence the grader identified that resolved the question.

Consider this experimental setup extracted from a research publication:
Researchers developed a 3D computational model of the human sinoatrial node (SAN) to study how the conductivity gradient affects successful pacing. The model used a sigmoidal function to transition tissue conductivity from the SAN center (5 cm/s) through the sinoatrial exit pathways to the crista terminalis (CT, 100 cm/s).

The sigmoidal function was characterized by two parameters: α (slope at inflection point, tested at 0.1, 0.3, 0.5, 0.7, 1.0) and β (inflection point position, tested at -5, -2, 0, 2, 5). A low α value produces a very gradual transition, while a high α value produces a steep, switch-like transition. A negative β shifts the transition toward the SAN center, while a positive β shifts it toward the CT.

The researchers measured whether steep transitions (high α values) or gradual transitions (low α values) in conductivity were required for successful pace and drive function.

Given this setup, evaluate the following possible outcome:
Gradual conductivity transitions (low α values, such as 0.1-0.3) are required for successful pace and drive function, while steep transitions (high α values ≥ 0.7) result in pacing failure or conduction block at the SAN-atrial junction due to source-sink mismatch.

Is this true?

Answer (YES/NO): NO